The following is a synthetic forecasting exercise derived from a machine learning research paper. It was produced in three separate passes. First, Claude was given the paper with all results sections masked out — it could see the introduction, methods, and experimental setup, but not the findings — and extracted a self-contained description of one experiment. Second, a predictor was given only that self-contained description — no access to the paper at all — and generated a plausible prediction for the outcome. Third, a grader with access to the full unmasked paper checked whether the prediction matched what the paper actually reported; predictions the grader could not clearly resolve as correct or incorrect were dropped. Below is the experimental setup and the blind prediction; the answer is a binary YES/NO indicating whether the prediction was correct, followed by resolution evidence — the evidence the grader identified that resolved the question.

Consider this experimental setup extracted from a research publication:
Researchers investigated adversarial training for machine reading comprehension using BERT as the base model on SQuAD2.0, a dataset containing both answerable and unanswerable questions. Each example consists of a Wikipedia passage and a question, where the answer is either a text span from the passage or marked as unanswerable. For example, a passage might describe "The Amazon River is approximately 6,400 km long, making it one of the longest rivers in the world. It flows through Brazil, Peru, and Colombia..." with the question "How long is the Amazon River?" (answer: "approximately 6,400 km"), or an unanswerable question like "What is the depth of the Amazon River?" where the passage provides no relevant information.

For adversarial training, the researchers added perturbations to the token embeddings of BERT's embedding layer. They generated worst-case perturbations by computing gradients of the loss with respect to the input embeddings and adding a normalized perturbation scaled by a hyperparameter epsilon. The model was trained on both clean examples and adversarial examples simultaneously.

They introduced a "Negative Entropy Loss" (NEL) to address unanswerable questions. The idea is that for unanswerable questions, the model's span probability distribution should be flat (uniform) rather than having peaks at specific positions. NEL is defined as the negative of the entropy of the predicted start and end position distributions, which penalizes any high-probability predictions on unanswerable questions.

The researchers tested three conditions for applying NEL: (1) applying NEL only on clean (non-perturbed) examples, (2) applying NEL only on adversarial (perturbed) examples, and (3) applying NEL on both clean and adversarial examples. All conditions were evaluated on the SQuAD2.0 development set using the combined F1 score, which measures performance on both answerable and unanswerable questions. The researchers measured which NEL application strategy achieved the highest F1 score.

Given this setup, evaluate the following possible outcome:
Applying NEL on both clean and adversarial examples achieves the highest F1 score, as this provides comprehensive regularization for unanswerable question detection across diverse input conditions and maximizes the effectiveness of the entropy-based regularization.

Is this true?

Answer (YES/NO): NO